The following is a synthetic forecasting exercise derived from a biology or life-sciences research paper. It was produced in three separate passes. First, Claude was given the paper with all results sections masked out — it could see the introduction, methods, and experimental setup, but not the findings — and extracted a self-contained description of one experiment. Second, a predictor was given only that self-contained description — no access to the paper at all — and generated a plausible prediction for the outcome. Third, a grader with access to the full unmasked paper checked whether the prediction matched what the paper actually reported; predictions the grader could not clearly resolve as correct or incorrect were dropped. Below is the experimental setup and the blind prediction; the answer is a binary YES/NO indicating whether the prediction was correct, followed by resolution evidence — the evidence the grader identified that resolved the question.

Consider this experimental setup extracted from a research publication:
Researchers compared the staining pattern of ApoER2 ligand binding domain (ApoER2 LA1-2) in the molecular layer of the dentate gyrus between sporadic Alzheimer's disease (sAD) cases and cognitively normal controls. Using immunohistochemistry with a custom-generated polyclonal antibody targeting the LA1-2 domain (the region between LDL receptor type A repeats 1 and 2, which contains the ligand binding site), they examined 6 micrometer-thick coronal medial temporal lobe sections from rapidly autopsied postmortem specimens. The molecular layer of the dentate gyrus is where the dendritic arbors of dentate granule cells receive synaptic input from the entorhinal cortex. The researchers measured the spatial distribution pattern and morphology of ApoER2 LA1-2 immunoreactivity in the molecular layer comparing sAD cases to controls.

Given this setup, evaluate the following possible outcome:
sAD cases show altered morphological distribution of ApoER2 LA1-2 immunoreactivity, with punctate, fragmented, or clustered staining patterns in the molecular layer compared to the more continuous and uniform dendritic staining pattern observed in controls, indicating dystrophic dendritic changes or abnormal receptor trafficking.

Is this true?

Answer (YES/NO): YES